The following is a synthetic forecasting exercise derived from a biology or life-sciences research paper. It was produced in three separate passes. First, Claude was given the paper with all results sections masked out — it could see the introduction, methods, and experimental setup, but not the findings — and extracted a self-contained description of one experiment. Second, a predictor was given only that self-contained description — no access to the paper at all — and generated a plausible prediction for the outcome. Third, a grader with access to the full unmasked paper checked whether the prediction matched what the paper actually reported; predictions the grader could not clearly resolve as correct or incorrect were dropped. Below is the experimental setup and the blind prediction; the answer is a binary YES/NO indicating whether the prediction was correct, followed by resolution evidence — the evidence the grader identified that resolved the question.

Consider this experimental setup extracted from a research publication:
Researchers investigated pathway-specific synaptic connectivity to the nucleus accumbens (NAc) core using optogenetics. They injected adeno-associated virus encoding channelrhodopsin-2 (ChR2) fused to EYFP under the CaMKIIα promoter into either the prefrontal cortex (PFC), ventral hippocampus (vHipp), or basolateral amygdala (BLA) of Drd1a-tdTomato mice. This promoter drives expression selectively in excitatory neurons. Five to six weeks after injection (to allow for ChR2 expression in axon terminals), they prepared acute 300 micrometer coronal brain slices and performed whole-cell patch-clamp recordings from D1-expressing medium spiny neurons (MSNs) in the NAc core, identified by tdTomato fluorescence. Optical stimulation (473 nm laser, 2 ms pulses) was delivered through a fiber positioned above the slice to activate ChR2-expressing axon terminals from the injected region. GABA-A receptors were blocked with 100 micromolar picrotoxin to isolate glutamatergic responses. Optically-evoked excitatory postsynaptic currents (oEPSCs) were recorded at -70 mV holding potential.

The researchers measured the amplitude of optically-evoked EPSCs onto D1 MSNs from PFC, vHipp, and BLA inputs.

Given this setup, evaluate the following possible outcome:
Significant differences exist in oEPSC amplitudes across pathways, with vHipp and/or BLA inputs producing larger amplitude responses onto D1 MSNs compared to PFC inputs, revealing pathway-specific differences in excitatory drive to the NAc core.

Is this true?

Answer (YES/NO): YES